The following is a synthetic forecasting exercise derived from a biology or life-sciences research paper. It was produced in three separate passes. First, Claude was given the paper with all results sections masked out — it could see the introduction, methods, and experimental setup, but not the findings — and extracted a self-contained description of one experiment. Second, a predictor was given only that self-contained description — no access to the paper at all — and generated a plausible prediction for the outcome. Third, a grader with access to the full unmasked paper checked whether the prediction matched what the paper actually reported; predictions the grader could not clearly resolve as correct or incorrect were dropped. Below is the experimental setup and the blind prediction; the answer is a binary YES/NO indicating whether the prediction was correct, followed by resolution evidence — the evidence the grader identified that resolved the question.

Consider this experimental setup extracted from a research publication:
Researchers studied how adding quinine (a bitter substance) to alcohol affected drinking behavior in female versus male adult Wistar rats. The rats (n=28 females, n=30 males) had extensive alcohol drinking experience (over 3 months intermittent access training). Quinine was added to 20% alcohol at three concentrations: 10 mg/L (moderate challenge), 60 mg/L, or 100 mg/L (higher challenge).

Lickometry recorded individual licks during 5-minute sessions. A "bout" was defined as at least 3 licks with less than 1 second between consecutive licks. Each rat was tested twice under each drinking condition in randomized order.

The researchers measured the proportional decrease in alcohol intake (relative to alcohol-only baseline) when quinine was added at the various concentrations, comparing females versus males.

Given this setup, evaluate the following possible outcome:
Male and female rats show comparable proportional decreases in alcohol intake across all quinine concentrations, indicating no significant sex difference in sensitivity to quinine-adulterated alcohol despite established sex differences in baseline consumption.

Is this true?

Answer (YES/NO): YES